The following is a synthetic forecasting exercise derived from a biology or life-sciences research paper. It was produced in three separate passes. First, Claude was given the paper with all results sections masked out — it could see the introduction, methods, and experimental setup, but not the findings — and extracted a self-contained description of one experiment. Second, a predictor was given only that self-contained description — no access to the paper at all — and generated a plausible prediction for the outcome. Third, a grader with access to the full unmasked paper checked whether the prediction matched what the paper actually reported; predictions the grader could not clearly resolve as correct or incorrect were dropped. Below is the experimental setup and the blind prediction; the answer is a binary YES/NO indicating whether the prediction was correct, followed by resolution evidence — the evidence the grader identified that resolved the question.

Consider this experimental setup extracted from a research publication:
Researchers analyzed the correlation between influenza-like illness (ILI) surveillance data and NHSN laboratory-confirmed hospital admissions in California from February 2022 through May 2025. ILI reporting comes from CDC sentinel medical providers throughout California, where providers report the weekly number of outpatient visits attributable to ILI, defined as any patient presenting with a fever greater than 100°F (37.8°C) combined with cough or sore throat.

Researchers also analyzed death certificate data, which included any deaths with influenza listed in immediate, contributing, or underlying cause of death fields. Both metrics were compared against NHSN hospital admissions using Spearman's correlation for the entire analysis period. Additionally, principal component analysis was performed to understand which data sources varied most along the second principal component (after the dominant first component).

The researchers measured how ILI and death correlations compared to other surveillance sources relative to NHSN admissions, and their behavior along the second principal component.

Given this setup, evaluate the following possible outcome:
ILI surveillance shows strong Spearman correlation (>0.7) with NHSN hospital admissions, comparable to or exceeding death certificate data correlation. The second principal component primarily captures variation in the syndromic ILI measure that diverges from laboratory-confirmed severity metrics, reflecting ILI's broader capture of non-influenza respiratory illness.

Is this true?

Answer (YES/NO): NO